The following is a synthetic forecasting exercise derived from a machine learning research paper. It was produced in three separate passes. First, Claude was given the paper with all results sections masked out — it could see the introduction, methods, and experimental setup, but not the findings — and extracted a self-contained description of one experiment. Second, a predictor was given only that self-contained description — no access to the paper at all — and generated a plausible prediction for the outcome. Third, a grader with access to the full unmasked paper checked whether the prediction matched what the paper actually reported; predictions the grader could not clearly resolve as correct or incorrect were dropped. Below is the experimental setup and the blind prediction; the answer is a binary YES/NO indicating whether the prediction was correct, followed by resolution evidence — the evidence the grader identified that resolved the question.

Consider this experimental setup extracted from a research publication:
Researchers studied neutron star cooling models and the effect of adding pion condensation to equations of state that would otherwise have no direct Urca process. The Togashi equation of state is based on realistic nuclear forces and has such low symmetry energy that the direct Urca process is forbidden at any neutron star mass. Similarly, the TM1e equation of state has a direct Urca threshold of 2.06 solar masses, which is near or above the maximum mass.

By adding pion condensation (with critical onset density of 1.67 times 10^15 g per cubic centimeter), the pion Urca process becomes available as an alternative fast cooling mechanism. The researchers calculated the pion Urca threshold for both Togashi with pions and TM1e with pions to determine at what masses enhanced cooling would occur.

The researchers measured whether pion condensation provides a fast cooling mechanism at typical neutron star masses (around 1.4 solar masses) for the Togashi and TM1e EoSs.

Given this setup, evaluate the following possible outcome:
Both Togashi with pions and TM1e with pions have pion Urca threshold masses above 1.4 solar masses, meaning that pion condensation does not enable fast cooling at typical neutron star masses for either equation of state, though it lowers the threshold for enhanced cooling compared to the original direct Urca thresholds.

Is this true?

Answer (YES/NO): NO